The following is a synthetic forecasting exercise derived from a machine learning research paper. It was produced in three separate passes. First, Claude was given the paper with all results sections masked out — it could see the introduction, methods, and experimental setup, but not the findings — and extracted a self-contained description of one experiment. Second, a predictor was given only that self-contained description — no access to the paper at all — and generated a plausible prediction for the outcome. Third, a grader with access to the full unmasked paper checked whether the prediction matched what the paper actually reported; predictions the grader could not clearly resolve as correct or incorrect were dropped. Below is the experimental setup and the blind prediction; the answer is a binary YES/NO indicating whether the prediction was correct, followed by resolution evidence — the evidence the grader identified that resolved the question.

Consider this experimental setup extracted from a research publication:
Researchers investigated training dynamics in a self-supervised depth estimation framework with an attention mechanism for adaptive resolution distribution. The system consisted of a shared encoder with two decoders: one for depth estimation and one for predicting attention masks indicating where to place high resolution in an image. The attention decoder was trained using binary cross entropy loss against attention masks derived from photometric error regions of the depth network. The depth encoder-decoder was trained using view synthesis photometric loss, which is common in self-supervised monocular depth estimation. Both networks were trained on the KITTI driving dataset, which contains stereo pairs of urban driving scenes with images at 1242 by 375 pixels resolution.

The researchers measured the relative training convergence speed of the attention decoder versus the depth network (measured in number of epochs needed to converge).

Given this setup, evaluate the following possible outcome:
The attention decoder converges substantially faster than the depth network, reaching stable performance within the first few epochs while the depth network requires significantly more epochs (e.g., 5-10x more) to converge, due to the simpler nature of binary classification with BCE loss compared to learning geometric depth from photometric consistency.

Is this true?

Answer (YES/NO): NO